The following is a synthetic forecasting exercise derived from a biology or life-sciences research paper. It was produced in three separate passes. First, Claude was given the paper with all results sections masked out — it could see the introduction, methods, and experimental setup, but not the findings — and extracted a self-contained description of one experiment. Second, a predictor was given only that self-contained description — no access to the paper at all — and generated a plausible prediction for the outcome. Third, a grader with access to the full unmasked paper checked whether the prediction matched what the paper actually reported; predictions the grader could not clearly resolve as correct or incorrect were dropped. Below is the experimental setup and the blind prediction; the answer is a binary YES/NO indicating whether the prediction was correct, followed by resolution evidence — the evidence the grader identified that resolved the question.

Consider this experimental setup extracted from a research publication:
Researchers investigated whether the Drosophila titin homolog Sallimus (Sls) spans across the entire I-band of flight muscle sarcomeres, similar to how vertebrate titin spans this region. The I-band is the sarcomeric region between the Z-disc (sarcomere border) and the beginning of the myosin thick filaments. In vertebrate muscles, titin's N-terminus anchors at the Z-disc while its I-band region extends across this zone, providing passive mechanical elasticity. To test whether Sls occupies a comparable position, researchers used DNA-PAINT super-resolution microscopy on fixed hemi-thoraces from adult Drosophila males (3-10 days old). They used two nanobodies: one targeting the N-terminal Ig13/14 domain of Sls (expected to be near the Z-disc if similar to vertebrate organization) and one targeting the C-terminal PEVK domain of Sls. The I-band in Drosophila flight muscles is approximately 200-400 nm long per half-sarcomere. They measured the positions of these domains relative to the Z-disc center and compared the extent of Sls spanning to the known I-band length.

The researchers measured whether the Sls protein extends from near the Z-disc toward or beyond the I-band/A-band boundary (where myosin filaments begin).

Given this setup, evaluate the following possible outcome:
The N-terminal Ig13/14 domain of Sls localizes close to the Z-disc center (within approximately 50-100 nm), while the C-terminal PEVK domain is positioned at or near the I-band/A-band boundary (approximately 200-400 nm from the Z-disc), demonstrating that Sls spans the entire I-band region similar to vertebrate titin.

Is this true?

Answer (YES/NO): NO